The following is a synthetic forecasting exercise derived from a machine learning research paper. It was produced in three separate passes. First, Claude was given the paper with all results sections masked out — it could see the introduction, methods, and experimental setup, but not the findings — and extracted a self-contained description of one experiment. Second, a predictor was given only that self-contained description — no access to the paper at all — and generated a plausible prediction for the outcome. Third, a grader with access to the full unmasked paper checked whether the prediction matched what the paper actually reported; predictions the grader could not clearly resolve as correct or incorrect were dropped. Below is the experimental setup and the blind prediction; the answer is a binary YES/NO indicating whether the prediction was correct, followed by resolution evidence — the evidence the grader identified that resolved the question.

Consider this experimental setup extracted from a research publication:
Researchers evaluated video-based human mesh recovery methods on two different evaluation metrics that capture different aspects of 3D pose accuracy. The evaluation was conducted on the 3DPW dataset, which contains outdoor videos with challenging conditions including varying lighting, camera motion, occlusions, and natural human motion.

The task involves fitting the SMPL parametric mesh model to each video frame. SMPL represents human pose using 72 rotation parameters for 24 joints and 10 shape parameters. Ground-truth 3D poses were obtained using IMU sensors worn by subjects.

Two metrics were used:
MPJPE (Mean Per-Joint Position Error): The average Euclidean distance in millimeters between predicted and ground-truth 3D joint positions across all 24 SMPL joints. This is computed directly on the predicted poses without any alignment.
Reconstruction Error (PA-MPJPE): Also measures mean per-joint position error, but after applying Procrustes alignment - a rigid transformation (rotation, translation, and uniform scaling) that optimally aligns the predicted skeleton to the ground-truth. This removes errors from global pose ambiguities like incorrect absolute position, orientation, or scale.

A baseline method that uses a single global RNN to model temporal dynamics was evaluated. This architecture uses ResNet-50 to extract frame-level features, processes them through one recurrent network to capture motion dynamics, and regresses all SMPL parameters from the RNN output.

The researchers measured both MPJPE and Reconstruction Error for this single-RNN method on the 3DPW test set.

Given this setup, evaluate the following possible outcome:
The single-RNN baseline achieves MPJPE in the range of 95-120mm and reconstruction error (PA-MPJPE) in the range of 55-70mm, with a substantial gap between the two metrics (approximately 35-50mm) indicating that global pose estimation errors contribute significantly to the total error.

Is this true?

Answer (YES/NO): NO